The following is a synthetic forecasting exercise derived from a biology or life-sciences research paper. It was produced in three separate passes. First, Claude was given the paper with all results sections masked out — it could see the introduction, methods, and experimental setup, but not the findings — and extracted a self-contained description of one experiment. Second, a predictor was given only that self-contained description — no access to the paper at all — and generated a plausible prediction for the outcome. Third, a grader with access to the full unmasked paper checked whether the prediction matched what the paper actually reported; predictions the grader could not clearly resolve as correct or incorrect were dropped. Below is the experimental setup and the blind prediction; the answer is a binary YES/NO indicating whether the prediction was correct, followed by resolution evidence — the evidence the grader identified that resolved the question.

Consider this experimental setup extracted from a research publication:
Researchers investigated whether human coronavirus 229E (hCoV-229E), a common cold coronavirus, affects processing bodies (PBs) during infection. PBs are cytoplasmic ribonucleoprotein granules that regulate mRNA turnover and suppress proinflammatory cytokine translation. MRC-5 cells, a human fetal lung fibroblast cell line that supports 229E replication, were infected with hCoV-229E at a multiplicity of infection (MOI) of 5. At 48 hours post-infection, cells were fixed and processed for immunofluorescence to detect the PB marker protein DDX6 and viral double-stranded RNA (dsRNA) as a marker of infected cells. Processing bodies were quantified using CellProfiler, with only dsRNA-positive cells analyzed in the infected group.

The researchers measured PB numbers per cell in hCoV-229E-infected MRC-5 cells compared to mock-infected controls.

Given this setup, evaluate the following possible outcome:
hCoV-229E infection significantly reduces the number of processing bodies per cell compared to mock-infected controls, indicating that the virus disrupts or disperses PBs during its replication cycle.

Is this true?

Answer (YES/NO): YES